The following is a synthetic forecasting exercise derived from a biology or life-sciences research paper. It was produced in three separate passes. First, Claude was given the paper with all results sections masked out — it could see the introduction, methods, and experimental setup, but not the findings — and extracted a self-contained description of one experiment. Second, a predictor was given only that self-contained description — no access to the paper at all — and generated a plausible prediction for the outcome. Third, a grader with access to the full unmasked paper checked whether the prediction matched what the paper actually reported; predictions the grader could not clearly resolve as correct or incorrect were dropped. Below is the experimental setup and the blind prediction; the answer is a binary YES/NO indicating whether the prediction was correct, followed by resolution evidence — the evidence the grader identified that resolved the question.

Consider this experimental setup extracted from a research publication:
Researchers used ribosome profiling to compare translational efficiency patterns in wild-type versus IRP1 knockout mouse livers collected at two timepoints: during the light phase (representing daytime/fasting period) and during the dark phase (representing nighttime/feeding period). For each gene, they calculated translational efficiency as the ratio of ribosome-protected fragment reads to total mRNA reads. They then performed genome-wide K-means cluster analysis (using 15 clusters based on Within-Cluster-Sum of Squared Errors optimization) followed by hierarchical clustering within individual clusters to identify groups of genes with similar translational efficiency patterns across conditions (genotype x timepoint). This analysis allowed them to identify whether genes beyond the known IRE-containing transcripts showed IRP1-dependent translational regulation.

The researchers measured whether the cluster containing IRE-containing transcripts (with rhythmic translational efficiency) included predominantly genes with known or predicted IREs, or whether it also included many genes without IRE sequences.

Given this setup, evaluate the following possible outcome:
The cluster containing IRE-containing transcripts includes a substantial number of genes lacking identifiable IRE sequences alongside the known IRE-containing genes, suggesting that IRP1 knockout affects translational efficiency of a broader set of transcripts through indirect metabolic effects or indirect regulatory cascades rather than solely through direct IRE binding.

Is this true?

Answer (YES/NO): NO